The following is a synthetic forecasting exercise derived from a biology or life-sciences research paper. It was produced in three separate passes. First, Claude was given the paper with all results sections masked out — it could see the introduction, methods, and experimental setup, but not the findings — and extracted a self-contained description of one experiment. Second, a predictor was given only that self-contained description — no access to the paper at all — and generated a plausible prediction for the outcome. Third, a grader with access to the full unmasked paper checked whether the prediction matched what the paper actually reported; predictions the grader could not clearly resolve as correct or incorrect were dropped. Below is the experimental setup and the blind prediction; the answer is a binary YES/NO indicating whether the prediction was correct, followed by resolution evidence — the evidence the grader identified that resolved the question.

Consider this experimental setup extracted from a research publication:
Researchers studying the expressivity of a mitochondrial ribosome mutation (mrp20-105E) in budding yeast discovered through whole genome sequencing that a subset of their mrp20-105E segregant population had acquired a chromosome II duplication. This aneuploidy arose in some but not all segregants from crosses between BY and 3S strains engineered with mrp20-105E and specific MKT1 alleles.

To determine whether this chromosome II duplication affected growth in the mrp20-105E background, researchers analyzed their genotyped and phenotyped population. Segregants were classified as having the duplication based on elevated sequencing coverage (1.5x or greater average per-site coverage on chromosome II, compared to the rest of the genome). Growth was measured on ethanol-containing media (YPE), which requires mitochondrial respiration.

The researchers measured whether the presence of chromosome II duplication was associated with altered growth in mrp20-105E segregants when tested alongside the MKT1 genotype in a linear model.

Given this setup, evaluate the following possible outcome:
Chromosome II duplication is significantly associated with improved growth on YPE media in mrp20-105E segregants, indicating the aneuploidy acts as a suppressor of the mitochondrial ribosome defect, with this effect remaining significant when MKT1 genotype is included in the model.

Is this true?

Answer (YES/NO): NO